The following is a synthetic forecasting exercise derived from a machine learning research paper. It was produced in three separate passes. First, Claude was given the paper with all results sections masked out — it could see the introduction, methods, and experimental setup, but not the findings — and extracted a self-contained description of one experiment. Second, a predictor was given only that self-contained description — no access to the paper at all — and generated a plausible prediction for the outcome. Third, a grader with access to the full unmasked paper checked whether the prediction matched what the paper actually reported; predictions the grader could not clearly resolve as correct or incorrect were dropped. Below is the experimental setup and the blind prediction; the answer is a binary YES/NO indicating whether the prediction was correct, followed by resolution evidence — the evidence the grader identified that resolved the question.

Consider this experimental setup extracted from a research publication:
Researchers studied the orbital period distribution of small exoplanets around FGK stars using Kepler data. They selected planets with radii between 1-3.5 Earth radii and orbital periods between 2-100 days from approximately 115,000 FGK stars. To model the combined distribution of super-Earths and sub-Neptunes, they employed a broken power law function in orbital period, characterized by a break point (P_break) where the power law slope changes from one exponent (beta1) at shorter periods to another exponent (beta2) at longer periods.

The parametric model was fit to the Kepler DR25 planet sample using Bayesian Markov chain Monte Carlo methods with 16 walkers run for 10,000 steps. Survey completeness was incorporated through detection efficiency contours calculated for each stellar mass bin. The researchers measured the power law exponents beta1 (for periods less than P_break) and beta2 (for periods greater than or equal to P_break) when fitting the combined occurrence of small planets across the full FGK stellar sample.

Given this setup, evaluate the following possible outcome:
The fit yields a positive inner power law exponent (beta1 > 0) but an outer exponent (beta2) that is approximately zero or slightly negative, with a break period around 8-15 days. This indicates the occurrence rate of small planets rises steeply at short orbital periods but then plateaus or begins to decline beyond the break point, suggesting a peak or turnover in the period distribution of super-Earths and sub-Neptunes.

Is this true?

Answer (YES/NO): NO